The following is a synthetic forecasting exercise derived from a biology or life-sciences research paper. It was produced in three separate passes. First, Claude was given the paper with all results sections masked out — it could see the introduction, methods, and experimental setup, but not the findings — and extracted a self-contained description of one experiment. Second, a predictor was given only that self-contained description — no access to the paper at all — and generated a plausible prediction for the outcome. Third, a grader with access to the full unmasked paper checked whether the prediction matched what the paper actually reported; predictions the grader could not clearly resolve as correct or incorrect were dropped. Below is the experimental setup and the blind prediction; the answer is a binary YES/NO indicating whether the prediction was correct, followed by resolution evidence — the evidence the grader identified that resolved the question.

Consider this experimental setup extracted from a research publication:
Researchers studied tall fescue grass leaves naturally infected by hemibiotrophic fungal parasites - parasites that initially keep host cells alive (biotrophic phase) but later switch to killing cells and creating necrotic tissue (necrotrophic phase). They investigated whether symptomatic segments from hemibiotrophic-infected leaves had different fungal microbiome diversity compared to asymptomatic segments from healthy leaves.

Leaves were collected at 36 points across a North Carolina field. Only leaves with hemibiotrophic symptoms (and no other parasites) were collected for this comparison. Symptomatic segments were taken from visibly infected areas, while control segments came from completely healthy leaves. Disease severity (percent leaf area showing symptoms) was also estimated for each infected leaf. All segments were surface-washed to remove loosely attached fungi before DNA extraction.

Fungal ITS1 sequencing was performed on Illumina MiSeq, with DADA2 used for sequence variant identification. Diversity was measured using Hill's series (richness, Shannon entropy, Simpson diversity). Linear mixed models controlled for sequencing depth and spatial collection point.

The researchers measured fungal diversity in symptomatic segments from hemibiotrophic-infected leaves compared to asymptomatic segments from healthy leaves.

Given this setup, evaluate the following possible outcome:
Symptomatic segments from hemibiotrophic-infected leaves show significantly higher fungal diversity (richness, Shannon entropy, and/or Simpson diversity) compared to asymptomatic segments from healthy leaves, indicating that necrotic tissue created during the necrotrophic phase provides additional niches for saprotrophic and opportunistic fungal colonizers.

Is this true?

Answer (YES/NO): NO